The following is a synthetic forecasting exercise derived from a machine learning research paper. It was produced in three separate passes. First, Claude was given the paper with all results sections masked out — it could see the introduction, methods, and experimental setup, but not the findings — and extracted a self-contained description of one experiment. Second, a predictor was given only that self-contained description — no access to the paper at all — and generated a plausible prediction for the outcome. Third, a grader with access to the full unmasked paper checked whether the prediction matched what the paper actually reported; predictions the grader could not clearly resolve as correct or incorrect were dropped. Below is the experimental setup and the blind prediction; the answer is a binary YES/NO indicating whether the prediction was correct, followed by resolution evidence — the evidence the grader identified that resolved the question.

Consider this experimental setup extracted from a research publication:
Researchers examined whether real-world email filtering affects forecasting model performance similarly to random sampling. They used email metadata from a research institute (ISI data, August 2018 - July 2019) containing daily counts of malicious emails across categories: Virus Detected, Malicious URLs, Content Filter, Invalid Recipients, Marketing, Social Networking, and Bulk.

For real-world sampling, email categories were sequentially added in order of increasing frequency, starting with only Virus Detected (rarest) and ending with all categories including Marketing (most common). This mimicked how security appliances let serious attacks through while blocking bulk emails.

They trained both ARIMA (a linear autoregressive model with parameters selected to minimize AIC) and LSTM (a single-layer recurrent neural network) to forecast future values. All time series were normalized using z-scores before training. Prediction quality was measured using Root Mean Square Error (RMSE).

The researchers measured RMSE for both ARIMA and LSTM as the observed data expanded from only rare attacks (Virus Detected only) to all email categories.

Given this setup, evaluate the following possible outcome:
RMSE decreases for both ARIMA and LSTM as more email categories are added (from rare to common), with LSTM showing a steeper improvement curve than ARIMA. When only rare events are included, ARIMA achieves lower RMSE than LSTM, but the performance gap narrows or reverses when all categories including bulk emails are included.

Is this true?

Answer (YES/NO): NO